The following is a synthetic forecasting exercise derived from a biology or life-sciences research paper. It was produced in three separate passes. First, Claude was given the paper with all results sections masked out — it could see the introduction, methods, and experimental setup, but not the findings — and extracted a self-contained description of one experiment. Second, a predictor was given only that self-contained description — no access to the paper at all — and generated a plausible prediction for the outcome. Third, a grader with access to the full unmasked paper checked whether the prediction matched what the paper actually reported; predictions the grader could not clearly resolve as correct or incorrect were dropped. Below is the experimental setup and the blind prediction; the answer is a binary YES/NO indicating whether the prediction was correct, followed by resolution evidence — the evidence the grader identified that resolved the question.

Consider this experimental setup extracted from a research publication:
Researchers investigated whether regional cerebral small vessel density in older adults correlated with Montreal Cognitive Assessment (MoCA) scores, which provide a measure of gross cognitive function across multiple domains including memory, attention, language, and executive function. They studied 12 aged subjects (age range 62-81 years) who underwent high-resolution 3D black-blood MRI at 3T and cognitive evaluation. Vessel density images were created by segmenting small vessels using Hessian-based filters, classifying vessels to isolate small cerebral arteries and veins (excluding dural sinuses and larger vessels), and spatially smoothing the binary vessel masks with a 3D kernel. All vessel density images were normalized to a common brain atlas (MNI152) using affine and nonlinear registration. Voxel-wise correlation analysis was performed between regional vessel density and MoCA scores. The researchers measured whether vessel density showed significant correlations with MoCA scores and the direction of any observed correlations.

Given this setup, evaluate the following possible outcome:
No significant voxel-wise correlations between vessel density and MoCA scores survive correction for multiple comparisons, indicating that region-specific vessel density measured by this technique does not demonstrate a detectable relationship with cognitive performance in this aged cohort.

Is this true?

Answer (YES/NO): NO